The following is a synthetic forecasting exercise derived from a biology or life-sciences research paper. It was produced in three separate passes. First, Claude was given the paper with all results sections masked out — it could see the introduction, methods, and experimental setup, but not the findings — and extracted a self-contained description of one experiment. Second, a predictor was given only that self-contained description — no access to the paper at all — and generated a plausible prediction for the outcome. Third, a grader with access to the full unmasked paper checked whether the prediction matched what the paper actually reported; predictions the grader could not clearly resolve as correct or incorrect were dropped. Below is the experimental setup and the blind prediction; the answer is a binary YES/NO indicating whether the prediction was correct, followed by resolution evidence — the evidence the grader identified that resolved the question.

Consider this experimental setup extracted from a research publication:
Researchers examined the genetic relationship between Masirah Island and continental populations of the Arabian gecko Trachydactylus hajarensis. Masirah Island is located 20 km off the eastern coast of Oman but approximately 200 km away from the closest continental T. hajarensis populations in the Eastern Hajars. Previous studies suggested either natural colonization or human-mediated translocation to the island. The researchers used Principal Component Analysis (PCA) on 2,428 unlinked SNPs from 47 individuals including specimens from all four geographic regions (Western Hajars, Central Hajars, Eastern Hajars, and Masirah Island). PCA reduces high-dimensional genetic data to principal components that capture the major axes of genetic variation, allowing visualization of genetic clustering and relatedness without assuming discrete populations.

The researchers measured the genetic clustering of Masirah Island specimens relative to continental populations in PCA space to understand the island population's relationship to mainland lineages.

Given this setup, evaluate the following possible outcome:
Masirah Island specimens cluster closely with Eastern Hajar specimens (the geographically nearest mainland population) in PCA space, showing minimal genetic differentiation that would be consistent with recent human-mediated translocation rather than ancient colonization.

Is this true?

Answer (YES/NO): NO